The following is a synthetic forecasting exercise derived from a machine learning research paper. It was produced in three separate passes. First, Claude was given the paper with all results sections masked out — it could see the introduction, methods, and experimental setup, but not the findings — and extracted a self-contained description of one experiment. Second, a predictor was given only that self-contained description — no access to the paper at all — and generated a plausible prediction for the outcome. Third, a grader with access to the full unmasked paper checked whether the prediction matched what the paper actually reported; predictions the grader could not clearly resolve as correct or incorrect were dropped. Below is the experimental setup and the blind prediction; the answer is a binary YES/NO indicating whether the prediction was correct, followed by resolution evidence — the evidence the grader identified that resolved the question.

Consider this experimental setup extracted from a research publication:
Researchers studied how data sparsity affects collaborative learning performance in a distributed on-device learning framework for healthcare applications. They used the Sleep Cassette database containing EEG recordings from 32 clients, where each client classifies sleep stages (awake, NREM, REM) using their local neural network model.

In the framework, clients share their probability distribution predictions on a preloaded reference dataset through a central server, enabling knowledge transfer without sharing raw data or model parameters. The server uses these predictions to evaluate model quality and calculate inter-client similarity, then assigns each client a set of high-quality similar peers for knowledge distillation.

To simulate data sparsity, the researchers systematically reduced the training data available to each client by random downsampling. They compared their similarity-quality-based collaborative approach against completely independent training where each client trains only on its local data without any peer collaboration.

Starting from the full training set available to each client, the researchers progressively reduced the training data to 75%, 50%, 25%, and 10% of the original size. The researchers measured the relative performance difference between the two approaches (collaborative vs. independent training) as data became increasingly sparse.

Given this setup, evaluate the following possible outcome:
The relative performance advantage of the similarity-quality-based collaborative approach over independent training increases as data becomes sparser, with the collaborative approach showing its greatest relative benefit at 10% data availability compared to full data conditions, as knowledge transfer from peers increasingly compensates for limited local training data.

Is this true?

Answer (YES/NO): NO